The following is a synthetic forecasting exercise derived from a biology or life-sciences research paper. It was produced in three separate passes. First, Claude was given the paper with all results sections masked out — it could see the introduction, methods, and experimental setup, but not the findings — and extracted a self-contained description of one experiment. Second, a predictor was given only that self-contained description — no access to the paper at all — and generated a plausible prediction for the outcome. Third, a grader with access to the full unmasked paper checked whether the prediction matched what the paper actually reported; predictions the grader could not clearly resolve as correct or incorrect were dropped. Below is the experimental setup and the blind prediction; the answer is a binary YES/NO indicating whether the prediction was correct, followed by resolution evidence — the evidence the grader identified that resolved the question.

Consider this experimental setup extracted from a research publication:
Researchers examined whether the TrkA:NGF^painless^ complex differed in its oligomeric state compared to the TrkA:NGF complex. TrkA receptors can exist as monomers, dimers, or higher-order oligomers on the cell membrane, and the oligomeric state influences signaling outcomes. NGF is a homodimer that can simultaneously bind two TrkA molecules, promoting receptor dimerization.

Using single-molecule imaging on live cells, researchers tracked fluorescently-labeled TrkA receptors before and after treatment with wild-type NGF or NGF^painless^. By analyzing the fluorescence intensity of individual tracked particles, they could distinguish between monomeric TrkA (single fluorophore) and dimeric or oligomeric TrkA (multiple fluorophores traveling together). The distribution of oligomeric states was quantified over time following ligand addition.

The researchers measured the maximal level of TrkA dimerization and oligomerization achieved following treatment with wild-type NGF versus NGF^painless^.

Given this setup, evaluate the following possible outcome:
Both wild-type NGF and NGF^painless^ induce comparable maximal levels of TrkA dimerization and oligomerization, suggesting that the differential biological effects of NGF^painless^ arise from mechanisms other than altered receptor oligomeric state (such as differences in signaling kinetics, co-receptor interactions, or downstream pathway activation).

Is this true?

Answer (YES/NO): NO